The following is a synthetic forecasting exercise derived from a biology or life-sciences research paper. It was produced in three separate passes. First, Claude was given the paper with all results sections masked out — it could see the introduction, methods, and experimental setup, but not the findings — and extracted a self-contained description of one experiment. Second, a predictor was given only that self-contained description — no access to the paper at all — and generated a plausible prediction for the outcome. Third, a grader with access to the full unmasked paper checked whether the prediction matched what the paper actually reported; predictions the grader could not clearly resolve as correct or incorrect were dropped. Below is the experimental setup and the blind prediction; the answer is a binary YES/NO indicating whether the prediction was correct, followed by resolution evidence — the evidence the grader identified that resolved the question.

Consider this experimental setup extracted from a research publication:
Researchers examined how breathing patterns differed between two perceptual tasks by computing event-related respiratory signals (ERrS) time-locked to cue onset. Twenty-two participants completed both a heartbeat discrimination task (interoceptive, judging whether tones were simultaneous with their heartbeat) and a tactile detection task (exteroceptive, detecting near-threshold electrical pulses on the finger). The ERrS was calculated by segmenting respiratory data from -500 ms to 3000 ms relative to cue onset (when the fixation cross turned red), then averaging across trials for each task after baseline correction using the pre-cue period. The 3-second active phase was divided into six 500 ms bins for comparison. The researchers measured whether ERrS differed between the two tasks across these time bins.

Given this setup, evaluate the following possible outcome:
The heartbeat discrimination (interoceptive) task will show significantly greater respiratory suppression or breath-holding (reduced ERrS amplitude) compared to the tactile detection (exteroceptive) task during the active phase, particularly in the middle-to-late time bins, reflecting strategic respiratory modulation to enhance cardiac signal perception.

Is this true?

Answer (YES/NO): NO